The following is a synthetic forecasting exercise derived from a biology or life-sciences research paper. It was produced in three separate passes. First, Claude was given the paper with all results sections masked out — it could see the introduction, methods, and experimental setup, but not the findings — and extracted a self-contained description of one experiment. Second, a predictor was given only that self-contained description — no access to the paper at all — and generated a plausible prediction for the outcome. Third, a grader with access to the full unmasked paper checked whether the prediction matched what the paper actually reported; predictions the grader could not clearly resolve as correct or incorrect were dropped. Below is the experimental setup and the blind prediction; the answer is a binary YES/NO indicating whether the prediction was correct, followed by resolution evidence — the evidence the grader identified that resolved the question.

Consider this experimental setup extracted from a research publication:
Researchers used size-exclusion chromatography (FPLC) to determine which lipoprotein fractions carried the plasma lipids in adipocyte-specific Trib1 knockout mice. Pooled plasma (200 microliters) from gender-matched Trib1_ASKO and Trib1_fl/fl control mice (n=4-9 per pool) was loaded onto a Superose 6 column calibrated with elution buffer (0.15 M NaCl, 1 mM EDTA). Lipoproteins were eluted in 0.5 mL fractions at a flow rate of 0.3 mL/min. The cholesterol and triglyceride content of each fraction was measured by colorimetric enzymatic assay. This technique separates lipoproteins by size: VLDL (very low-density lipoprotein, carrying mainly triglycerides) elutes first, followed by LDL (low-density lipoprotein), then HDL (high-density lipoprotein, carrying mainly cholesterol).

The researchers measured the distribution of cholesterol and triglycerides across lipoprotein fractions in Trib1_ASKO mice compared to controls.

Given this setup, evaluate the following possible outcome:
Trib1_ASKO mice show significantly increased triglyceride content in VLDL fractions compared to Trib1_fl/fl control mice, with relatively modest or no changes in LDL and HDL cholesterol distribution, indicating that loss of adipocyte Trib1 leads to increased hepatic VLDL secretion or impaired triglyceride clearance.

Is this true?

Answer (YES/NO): NO